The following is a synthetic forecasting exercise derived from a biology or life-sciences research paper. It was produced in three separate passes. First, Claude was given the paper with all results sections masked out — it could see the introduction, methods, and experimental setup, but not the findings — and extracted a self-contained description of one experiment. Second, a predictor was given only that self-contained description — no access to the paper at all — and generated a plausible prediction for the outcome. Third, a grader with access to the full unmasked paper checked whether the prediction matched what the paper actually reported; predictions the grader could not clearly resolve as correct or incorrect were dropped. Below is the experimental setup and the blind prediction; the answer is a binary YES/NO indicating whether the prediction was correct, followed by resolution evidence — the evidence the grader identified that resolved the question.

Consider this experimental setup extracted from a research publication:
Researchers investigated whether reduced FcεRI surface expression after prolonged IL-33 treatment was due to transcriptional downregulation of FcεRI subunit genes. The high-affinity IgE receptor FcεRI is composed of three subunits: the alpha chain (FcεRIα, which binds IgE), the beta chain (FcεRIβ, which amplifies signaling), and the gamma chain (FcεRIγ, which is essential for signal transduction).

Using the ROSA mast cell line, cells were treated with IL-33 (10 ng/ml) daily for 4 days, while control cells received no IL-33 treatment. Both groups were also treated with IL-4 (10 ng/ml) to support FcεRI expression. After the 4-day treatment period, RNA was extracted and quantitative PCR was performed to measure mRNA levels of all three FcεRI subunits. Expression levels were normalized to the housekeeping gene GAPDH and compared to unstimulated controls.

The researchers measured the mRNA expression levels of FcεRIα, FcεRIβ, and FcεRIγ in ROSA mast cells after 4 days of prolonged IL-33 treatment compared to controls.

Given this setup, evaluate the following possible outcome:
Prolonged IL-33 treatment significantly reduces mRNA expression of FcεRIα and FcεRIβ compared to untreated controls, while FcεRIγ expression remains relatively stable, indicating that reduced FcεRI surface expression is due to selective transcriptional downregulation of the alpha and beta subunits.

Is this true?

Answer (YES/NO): NO